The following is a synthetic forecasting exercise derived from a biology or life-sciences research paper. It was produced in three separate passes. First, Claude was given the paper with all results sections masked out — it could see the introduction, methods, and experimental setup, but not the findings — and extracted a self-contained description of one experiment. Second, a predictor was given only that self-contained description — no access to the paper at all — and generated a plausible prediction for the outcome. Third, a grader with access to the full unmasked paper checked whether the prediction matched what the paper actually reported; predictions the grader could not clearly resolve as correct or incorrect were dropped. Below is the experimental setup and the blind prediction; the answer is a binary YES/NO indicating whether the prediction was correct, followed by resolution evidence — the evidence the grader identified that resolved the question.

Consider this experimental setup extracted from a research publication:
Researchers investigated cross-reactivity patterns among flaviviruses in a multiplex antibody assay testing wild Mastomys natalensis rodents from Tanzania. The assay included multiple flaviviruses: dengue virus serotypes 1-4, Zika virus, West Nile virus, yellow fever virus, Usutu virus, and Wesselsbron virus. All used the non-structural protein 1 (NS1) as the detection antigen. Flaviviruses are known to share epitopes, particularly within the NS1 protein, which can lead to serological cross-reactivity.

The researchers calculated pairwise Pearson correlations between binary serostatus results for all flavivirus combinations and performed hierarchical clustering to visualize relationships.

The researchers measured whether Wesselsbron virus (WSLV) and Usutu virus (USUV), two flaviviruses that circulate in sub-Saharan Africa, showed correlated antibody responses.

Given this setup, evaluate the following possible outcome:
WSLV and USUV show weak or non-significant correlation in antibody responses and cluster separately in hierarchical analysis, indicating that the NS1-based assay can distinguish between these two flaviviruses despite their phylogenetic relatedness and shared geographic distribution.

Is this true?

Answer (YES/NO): NO